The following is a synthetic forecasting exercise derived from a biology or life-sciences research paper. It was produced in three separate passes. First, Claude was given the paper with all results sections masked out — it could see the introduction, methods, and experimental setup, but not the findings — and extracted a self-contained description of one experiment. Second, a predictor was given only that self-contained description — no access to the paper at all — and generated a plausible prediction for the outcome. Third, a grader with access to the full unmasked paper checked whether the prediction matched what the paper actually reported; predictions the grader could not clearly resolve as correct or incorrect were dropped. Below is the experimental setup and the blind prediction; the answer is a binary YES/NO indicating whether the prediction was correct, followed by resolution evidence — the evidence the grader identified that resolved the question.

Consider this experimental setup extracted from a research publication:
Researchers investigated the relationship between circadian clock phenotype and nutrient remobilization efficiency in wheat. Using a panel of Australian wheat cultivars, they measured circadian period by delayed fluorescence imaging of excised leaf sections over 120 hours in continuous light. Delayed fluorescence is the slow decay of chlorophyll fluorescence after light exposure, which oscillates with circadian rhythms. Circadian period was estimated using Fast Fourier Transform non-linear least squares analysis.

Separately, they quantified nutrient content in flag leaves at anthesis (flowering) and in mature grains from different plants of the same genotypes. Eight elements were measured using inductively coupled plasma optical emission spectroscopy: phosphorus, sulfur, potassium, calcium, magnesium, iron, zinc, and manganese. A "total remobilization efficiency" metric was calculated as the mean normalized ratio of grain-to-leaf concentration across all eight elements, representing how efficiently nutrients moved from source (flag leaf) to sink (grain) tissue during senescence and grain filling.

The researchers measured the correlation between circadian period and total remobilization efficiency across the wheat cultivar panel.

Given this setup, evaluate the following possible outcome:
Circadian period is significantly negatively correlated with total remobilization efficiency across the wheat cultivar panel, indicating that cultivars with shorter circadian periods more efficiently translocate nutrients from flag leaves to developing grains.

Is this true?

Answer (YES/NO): YES